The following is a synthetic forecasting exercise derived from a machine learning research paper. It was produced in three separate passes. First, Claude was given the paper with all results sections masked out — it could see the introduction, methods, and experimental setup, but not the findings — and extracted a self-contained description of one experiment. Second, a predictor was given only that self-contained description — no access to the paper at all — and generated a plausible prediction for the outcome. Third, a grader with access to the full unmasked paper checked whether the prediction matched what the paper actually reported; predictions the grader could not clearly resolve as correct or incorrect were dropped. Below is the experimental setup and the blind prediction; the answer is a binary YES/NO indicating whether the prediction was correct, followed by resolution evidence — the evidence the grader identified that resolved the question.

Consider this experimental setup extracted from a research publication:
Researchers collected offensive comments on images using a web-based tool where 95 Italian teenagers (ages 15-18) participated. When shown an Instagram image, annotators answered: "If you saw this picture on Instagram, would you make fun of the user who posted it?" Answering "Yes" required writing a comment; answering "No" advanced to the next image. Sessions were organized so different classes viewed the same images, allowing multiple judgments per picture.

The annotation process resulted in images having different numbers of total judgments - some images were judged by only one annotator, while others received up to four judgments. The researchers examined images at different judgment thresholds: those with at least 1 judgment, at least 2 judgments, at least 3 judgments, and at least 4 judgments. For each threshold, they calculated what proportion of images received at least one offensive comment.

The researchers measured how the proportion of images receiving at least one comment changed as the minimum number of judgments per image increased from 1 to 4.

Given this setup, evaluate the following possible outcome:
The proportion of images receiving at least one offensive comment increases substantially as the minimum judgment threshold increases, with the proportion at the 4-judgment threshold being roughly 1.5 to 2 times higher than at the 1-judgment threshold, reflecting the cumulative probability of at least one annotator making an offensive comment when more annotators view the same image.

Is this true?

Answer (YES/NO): NO